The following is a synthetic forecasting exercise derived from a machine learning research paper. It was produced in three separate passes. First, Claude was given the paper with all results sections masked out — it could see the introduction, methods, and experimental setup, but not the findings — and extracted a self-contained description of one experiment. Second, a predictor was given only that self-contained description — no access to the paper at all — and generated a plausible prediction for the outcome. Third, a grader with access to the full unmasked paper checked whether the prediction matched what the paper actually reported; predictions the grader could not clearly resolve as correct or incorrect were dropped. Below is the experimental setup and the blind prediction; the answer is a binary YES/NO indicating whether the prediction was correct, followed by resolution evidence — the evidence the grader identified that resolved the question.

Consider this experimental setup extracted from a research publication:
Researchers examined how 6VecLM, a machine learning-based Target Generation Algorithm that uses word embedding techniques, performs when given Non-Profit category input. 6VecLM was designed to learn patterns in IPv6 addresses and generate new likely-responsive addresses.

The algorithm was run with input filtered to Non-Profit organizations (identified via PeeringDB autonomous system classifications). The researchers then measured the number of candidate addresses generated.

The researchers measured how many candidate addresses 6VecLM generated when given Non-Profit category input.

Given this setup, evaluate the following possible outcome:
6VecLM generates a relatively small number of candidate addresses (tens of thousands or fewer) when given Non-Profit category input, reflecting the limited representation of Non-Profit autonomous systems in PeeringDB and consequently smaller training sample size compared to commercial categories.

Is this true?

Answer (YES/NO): NO